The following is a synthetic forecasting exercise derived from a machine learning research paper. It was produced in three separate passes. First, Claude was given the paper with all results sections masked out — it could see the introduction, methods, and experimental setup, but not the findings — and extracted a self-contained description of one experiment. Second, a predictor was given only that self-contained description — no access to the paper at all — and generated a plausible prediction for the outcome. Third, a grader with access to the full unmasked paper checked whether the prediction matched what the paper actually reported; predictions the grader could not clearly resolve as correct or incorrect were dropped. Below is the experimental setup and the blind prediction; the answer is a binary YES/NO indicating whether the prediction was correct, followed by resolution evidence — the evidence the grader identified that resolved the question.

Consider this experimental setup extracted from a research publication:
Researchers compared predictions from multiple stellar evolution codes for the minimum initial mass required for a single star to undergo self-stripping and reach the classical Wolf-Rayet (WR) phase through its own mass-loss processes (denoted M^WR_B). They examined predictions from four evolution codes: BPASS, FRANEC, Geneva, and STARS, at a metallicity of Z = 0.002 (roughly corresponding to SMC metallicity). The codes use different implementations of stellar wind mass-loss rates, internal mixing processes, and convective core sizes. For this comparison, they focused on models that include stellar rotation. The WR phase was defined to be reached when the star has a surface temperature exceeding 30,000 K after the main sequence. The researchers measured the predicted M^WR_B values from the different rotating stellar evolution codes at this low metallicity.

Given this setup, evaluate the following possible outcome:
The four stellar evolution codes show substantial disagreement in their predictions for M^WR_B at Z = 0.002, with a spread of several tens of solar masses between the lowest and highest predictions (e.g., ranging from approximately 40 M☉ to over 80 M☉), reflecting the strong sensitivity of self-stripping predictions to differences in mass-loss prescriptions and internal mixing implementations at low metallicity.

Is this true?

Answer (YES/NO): YES